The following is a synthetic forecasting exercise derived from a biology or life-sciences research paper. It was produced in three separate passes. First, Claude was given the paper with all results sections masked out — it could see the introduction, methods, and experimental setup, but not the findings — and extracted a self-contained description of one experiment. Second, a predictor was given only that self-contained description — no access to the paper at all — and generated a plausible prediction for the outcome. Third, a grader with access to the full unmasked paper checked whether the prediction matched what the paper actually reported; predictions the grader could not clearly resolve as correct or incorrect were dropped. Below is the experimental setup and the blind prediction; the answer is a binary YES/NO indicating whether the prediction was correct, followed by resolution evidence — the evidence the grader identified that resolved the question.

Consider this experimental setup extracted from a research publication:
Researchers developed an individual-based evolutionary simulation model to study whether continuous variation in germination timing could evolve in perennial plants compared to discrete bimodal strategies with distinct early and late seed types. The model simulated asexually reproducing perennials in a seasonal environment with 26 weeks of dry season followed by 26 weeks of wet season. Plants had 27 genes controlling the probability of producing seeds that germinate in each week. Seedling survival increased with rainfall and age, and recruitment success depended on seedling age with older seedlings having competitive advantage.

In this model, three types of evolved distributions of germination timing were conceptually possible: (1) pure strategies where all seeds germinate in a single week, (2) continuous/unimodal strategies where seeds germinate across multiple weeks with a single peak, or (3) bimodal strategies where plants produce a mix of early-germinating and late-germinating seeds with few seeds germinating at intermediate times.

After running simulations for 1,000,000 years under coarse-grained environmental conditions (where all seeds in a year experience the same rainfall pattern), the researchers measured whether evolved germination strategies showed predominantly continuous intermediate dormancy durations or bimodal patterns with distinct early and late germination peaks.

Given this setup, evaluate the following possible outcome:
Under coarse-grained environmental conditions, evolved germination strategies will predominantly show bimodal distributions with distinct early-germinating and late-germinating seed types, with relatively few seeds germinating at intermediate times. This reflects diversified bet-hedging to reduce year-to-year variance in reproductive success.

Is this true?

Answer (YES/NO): YES